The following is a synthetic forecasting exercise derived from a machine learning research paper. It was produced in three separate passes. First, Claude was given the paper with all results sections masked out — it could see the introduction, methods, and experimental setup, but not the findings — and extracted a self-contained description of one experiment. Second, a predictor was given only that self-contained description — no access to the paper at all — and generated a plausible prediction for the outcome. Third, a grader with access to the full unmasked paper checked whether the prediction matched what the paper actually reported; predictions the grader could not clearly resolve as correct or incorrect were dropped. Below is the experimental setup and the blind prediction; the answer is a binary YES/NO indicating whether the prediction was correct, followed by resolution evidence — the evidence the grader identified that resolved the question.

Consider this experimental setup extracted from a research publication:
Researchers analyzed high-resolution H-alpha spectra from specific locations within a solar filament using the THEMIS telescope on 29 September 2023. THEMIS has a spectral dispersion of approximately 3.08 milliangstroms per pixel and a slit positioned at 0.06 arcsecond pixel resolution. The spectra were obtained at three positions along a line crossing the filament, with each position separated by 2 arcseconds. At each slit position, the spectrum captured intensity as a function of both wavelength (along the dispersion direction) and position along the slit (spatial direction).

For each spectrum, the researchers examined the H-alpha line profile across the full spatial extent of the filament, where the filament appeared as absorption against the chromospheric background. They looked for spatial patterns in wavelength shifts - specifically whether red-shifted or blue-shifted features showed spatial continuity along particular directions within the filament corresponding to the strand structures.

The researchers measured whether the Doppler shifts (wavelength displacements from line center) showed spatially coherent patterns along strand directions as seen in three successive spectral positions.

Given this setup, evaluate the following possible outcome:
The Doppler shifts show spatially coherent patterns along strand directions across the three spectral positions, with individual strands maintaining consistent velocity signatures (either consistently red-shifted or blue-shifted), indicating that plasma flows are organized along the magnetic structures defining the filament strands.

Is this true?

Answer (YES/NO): YES